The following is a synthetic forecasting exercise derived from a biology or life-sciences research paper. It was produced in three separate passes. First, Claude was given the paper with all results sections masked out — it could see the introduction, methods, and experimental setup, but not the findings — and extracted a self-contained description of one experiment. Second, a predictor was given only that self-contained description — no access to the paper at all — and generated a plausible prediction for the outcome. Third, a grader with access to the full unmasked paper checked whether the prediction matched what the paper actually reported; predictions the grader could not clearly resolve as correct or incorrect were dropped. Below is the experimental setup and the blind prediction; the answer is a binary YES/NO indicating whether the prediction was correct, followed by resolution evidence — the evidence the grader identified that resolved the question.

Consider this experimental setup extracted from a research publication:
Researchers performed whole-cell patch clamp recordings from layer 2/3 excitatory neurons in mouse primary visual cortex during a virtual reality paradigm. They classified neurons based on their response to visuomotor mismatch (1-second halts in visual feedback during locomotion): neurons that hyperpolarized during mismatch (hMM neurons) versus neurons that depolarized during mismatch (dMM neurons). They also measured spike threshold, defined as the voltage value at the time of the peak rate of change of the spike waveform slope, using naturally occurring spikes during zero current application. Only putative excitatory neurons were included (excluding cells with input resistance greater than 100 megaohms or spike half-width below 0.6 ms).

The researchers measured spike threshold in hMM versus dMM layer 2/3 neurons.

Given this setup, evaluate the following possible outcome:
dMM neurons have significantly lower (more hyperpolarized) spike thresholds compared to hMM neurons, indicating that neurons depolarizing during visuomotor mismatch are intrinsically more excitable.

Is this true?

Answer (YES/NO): NO